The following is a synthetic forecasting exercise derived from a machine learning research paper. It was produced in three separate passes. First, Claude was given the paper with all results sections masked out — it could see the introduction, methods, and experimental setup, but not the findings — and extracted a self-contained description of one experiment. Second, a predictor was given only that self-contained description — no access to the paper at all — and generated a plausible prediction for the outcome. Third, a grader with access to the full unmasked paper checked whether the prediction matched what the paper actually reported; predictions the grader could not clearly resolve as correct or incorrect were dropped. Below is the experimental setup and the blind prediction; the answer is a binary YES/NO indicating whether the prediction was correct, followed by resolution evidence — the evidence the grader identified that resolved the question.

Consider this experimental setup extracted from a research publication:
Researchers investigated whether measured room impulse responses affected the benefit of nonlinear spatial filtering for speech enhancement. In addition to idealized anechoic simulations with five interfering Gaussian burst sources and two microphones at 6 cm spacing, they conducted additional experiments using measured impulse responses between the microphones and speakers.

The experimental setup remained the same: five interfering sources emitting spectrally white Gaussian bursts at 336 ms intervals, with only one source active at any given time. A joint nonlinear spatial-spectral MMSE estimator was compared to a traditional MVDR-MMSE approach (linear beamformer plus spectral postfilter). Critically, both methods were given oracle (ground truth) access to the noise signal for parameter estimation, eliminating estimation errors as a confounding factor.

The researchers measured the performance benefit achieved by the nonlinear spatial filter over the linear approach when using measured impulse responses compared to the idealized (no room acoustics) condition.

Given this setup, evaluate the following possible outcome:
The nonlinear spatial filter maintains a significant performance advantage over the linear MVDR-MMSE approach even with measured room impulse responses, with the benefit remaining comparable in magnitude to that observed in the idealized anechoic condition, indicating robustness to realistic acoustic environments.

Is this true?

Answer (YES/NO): NO